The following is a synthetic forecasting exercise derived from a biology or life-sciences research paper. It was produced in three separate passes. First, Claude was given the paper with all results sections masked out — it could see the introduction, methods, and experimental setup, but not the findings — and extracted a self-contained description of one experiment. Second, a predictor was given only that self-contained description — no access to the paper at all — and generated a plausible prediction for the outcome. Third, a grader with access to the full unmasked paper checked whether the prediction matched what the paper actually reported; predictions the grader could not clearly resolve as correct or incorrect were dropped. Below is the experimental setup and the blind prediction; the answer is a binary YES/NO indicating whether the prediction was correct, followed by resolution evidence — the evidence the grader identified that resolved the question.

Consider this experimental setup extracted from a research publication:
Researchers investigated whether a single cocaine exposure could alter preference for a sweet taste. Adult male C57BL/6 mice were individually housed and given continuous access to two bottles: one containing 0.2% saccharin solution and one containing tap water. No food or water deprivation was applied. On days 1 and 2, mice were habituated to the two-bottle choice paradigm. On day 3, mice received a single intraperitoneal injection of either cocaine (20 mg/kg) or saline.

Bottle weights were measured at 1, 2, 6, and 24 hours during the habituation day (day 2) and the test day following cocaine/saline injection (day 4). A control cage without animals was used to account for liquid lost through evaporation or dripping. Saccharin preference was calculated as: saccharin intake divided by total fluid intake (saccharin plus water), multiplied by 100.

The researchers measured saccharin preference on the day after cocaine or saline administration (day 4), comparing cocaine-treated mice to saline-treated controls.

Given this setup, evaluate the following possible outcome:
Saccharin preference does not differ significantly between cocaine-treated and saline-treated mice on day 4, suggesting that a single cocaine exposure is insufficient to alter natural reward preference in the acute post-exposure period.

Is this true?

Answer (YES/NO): NO